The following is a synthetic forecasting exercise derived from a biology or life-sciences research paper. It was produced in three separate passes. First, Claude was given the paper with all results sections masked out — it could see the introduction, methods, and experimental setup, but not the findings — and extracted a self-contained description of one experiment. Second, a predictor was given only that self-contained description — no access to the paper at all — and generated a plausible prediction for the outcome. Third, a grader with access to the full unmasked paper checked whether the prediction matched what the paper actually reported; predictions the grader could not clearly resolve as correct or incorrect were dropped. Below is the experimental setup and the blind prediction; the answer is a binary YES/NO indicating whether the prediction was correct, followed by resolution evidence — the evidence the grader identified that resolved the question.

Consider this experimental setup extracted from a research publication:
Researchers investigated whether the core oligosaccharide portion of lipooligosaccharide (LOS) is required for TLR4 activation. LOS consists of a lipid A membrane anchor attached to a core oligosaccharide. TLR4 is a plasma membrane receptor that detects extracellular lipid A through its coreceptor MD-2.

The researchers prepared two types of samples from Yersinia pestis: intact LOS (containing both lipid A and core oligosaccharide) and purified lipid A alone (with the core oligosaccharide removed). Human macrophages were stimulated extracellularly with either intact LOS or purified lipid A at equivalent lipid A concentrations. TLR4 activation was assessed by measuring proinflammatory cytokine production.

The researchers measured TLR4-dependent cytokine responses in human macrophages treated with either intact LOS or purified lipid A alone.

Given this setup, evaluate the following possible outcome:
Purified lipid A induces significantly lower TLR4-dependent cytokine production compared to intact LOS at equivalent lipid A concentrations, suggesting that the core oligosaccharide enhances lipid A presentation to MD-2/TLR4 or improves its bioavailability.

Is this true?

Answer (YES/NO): NO